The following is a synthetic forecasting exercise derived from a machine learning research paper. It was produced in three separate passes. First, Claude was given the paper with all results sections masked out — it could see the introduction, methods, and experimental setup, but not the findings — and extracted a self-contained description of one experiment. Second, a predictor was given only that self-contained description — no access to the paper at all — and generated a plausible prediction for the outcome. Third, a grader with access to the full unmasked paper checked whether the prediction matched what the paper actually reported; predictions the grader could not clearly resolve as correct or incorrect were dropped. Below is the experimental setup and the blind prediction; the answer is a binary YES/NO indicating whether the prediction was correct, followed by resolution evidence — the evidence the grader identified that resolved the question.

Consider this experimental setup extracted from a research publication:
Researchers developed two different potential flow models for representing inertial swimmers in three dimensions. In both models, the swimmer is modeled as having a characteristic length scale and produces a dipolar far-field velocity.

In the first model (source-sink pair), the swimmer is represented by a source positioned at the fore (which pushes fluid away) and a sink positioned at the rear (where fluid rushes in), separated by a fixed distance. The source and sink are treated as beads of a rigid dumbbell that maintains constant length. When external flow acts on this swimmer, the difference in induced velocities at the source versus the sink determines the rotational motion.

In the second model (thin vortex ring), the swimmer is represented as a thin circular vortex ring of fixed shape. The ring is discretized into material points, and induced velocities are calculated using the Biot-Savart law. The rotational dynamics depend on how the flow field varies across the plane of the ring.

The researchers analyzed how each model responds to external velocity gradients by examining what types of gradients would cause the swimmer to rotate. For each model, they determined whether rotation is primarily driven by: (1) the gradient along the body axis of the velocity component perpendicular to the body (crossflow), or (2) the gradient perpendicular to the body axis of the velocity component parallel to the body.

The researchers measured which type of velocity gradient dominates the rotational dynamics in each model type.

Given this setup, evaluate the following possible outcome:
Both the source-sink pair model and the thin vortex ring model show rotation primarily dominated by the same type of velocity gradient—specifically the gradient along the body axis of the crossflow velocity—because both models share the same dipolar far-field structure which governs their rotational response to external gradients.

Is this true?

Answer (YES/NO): NO